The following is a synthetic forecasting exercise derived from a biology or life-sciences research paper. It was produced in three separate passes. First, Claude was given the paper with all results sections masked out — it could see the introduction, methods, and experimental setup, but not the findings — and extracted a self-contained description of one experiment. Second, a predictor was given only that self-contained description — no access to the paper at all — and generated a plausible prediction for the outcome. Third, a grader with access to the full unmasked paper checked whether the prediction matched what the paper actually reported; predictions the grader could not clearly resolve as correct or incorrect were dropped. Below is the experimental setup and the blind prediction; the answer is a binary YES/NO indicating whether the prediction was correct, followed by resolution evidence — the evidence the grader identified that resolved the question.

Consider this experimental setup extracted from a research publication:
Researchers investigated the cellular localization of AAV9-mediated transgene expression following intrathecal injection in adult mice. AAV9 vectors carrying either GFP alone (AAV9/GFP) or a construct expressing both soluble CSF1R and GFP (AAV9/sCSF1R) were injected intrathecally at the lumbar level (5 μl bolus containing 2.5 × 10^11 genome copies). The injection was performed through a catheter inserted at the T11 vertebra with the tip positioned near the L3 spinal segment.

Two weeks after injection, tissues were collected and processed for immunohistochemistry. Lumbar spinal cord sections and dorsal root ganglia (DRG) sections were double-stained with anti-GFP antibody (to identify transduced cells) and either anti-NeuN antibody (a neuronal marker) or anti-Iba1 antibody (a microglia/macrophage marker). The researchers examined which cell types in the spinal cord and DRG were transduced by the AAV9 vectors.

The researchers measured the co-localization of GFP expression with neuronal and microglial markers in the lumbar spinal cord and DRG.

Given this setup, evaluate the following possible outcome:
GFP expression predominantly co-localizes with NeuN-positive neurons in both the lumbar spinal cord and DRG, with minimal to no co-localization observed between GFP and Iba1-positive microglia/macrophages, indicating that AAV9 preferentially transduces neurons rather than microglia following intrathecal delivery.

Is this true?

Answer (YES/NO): NO